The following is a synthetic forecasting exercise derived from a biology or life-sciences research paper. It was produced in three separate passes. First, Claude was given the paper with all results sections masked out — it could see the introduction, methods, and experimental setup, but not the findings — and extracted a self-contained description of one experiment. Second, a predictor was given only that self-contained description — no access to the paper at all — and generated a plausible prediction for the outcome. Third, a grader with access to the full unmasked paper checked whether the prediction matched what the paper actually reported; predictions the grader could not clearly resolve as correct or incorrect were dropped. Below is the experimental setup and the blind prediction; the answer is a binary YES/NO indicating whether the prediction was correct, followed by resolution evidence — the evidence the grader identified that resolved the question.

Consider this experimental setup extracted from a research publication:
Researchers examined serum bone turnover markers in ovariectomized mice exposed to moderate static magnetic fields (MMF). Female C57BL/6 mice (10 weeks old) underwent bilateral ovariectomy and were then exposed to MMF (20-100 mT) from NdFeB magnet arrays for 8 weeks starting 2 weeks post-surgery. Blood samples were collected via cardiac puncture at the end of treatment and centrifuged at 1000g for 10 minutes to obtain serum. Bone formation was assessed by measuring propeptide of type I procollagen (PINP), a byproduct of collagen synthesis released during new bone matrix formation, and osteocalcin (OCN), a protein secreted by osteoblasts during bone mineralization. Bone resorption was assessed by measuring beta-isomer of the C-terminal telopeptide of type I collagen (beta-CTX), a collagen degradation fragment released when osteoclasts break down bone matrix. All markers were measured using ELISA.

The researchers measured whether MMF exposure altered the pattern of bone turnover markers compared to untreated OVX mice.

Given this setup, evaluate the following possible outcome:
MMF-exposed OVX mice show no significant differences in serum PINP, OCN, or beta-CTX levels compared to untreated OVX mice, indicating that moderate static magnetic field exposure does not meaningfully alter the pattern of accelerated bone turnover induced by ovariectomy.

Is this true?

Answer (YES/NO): NO